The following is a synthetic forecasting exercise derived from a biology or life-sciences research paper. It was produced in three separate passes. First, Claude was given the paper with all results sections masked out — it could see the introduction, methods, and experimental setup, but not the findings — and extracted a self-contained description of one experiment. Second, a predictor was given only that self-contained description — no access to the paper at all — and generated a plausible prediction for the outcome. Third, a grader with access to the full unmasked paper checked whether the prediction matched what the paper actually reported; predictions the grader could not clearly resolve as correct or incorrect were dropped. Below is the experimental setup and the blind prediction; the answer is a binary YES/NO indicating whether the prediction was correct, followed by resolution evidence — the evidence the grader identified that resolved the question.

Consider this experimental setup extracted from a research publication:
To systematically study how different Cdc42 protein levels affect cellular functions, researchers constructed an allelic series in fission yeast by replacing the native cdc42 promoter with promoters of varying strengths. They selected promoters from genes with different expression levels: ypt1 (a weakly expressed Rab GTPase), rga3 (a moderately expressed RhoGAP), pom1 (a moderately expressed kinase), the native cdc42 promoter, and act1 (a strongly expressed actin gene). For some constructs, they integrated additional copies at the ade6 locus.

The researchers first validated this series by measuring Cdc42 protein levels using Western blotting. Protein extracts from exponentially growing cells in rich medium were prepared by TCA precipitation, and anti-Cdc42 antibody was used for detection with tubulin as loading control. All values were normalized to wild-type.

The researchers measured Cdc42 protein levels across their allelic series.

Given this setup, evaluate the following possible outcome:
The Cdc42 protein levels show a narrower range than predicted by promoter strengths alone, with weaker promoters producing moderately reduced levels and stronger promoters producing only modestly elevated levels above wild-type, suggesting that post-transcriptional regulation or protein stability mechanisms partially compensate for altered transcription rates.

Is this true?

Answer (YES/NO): NO